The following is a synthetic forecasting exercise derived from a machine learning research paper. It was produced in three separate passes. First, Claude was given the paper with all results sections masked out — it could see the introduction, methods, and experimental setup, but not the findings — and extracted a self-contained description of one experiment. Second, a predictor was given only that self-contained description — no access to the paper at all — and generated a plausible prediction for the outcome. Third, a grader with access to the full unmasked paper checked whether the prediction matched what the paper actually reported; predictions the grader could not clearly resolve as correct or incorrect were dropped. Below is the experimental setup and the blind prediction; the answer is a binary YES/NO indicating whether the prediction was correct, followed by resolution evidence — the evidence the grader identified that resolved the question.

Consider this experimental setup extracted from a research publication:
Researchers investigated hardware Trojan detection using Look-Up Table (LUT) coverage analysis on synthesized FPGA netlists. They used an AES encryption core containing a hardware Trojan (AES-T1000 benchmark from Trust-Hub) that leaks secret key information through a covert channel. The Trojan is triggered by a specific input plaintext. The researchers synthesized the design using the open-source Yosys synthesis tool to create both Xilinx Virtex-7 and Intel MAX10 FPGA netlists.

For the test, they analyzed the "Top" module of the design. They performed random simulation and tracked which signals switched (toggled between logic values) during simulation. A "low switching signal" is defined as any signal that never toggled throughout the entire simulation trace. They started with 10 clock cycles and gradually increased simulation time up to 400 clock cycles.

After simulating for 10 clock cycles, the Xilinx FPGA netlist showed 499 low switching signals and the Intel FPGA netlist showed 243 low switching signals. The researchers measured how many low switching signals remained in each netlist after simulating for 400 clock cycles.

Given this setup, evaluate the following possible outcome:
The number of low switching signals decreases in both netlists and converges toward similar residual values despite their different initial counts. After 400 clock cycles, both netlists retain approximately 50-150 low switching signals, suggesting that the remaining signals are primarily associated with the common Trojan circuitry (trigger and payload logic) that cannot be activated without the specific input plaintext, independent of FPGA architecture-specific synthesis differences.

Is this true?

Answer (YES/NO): NO